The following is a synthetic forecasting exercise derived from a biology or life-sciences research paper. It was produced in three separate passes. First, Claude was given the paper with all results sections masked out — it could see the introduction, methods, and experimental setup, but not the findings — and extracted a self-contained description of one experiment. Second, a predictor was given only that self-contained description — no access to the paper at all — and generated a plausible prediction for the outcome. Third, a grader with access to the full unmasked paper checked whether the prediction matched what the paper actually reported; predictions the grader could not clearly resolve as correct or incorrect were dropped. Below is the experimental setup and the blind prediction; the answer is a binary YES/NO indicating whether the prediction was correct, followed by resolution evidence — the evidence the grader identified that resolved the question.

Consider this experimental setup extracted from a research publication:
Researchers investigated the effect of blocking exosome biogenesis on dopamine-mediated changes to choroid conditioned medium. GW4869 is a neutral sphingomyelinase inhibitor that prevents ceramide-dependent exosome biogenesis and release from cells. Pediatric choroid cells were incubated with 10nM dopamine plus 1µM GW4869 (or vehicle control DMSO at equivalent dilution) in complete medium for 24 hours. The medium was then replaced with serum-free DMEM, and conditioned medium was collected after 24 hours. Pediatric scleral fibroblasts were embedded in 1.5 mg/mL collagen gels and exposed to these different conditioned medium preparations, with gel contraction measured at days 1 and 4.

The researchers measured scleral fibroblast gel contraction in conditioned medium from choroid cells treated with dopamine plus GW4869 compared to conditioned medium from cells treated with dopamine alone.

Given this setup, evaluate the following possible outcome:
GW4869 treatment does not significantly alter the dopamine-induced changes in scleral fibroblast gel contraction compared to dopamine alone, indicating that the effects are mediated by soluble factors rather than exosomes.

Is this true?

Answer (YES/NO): NO